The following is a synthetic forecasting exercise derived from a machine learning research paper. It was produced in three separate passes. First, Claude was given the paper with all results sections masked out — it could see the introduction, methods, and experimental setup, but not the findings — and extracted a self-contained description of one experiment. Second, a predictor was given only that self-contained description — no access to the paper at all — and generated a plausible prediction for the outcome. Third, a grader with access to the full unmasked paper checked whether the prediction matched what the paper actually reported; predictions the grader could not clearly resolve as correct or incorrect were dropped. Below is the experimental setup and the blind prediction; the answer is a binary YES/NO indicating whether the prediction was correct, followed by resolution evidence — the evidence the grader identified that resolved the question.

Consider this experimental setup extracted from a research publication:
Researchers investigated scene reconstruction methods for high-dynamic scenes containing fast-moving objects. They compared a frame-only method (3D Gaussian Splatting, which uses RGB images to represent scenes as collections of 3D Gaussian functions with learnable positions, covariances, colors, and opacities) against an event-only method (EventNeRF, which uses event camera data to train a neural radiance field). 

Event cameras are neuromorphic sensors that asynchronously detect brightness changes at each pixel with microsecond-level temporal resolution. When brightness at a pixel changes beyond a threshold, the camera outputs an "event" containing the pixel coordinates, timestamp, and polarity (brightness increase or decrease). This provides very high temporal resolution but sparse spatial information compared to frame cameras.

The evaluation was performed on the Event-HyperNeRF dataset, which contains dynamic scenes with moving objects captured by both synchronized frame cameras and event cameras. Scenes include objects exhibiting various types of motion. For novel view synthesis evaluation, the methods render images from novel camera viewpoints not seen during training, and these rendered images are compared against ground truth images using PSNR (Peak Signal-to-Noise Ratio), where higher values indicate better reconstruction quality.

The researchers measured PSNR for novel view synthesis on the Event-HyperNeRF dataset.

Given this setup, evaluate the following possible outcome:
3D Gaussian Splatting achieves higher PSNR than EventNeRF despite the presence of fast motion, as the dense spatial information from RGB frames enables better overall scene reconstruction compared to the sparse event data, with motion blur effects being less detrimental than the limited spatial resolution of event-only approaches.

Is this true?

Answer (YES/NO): YES